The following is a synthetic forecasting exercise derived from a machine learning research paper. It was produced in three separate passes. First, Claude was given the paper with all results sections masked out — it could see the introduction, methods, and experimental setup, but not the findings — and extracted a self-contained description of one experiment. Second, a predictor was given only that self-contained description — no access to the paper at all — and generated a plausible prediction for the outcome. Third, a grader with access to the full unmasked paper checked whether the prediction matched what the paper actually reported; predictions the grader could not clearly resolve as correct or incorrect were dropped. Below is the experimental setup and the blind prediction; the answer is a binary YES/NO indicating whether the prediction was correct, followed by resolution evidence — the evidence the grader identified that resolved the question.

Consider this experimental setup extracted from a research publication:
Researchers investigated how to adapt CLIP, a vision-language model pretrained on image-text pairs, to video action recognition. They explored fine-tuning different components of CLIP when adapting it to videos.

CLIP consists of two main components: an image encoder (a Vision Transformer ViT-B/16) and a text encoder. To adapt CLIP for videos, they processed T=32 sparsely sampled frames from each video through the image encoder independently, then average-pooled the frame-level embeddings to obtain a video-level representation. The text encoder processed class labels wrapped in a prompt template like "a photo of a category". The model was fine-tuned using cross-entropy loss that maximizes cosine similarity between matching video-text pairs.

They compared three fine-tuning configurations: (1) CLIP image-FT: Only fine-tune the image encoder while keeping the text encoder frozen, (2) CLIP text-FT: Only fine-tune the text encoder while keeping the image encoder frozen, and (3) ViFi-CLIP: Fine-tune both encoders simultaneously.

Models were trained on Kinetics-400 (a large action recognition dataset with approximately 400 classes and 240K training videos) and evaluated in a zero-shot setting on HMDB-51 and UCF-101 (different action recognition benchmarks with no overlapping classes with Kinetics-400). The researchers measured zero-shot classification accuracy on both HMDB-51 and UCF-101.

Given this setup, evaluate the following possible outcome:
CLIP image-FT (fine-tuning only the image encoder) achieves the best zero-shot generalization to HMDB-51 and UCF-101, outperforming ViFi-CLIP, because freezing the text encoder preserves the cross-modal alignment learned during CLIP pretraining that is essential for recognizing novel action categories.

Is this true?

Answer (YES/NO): NO